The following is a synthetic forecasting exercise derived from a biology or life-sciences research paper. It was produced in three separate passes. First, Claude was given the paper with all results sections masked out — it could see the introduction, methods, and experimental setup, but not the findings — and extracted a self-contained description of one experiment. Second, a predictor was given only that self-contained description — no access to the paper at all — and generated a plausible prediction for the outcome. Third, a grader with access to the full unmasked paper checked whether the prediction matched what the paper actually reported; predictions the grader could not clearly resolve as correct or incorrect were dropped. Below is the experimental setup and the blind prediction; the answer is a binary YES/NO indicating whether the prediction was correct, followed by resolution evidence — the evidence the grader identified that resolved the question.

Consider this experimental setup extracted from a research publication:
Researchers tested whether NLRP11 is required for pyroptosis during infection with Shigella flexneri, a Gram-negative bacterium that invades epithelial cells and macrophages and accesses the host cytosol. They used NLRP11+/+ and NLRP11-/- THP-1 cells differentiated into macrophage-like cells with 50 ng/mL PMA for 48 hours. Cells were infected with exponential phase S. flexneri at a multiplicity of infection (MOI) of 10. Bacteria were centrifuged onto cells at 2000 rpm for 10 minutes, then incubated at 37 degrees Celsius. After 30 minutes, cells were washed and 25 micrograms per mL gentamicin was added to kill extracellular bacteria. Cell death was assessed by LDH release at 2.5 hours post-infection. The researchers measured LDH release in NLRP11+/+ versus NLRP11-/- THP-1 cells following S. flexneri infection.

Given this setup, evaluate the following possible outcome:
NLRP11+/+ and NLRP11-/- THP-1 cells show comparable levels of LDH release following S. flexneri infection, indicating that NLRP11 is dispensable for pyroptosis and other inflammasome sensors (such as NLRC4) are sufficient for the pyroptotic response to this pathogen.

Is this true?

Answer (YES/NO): NO